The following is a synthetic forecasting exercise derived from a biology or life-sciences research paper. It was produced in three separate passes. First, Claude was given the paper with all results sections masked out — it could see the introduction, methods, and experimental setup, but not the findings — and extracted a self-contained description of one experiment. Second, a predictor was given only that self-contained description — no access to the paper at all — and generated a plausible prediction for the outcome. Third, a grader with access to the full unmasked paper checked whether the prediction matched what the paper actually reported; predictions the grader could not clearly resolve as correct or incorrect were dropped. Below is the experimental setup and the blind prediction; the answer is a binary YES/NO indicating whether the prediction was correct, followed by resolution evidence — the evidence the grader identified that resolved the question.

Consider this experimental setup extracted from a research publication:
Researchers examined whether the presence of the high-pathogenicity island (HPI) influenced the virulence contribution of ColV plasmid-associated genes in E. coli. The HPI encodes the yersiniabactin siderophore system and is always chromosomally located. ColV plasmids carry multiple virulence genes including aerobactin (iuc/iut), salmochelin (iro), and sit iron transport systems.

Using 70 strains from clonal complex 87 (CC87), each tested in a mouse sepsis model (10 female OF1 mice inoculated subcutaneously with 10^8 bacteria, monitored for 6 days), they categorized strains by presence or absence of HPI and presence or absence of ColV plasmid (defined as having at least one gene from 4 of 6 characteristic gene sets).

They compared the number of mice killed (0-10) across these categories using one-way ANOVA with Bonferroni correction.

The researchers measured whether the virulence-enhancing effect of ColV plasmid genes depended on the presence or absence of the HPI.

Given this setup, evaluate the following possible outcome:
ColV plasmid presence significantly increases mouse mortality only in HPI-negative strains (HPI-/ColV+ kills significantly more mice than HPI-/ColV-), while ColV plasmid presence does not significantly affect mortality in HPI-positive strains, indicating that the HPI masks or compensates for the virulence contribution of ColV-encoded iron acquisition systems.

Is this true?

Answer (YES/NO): NO